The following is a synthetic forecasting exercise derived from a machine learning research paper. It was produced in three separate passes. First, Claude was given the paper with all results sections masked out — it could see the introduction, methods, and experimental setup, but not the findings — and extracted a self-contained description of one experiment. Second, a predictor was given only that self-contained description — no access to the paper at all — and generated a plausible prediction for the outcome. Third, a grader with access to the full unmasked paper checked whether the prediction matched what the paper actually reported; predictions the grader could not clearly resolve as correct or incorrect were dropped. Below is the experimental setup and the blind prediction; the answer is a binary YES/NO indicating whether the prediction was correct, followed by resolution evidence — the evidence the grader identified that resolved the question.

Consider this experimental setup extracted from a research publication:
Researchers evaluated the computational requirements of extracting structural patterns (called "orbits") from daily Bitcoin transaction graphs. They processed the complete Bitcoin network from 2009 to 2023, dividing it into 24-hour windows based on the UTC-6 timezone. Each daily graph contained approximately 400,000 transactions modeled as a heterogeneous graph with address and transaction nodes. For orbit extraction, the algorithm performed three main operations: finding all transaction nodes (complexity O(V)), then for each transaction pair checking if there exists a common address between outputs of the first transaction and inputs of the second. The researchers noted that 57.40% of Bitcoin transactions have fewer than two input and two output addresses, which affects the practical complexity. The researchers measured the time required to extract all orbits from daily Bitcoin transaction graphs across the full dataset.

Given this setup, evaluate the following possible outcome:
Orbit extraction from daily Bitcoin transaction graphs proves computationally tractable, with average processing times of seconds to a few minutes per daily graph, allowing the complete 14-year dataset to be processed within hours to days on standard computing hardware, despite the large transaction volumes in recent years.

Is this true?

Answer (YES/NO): NO